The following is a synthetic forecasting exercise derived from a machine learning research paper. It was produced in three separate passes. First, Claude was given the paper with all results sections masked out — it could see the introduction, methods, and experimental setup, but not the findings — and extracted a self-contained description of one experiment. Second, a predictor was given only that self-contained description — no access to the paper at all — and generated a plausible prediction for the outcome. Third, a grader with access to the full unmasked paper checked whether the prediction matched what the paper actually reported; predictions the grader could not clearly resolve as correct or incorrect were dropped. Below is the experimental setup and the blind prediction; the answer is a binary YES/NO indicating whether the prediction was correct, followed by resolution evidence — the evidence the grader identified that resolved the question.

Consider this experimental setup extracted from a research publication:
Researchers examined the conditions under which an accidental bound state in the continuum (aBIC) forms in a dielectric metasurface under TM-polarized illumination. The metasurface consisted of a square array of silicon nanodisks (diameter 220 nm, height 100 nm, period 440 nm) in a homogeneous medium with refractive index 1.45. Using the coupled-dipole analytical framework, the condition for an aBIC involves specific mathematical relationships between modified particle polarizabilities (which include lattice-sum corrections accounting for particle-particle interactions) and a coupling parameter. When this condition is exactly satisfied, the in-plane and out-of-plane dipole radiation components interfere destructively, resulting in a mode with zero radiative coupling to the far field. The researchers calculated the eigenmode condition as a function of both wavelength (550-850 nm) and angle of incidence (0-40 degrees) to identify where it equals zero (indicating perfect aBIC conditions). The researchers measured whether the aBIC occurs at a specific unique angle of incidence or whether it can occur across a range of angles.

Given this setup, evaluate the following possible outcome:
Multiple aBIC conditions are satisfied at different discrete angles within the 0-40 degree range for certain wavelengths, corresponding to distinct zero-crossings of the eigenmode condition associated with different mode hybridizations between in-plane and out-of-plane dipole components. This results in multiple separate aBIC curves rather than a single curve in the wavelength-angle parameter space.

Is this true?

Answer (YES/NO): NO